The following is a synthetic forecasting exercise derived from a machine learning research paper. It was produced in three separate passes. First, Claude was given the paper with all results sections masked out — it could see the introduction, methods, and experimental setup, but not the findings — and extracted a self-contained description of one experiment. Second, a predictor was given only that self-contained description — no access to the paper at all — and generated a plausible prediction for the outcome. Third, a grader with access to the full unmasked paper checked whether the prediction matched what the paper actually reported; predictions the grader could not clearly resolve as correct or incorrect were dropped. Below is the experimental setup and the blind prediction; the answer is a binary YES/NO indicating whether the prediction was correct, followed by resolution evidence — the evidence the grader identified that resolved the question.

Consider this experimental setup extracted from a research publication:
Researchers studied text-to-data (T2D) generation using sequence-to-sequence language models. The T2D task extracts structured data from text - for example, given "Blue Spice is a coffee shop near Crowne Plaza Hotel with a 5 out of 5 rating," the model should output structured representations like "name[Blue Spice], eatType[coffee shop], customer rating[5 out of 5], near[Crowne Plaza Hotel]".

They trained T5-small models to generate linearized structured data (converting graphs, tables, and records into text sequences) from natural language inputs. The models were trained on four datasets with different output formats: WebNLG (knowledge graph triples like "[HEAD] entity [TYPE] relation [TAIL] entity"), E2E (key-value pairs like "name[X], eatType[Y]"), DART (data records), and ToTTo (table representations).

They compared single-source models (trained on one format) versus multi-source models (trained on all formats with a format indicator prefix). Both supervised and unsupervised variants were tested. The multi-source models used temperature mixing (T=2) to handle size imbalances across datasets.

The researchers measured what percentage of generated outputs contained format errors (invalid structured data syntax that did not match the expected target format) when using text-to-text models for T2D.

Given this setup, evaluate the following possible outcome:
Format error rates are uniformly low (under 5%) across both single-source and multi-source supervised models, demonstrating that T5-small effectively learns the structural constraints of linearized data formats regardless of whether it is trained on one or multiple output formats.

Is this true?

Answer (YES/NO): NO